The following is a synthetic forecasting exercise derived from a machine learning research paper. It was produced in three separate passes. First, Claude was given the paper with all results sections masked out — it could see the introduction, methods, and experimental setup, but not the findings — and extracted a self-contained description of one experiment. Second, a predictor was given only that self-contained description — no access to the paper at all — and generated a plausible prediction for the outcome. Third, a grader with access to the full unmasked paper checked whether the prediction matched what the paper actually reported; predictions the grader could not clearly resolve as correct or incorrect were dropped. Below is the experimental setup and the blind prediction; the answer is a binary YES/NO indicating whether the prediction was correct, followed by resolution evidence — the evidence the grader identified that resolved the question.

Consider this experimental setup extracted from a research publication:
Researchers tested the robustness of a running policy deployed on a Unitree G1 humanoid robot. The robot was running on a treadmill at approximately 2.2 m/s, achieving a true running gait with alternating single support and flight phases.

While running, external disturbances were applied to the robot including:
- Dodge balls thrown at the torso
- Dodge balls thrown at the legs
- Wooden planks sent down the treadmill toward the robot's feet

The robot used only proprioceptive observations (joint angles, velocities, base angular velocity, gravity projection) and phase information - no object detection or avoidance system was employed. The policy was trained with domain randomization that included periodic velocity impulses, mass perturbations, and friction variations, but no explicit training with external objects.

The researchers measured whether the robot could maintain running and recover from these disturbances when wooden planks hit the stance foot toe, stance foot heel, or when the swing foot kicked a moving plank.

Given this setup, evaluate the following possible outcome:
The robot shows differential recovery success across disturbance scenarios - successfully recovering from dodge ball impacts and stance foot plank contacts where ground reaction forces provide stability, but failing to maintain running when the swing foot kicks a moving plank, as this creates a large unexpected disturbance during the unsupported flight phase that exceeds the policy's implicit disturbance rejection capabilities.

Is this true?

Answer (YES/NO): NO